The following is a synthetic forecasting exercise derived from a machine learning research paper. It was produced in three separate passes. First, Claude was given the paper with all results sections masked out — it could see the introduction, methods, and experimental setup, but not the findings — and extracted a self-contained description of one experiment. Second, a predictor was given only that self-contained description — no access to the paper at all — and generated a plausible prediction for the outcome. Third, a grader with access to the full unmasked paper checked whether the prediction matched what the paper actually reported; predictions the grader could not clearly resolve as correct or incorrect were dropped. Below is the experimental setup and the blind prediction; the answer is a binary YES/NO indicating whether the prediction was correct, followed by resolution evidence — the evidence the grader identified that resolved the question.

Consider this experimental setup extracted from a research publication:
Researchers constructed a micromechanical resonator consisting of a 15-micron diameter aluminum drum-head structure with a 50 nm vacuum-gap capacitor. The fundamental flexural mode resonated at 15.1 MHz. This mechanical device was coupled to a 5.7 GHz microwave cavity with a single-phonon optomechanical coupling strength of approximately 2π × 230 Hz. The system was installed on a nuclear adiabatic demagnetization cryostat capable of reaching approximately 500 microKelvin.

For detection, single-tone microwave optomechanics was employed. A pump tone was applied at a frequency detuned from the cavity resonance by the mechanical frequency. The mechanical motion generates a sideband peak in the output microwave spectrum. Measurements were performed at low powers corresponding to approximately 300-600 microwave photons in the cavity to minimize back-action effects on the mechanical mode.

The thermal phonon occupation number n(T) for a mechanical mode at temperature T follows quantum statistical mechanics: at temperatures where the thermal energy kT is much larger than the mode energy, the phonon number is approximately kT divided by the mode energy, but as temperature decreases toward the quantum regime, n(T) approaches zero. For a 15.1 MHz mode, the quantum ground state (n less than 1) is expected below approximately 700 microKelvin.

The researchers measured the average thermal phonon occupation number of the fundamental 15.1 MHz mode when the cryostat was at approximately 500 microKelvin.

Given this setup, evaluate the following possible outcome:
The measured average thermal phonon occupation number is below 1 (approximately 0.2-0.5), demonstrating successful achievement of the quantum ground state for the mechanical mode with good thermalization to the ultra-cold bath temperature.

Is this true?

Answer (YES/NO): YES